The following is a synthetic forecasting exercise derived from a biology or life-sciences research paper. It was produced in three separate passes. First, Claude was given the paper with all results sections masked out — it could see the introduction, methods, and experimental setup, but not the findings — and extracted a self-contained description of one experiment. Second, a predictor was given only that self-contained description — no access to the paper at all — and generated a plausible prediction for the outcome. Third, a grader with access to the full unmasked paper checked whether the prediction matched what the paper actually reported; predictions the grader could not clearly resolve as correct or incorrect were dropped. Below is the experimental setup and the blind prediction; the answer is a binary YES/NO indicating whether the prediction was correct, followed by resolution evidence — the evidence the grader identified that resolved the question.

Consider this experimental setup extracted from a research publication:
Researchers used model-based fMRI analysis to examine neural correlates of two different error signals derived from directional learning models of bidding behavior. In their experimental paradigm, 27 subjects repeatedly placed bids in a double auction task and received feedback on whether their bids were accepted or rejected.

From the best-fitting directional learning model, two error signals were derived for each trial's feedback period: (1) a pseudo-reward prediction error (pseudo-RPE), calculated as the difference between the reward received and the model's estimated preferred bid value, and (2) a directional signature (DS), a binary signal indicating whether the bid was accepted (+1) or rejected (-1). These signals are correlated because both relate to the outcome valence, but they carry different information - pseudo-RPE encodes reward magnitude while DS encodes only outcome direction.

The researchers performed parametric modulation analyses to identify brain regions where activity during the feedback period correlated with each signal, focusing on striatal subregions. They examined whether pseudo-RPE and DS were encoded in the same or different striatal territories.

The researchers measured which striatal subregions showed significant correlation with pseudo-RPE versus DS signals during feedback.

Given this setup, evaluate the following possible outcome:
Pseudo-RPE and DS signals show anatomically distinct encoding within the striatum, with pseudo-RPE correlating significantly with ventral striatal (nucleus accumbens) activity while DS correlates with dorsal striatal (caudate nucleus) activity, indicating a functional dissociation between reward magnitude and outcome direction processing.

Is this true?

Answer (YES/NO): NO